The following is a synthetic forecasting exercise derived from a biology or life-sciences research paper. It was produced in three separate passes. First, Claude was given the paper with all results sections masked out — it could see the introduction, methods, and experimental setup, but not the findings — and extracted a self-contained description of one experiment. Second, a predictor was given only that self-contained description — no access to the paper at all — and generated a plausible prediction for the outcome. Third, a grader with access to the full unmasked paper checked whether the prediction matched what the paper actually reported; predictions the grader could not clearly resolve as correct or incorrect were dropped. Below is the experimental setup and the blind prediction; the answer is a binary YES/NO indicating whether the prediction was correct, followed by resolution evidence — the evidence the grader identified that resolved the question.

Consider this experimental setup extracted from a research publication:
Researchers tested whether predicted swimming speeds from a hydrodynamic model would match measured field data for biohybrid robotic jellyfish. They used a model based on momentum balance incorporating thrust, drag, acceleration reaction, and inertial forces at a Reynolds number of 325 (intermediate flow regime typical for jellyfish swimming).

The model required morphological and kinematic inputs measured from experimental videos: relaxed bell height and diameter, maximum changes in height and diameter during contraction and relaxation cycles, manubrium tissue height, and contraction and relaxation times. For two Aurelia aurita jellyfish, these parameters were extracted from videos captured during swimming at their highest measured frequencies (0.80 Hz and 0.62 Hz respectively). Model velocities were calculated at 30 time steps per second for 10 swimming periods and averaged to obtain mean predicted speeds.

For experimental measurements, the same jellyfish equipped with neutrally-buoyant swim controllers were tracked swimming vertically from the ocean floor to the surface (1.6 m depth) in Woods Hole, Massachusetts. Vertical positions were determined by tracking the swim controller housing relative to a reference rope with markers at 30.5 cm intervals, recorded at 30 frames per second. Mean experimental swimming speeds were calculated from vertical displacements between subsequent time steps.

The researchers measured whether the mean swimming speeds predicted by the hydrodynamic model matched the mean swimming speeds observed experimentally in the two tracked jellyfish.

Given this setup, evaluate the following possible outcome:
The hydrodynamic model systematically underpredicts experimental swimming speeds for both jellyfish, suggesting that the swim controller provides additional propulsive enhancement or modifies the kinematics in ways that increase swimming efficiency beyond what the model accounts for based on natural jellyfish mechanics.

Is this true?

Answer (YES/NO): NO